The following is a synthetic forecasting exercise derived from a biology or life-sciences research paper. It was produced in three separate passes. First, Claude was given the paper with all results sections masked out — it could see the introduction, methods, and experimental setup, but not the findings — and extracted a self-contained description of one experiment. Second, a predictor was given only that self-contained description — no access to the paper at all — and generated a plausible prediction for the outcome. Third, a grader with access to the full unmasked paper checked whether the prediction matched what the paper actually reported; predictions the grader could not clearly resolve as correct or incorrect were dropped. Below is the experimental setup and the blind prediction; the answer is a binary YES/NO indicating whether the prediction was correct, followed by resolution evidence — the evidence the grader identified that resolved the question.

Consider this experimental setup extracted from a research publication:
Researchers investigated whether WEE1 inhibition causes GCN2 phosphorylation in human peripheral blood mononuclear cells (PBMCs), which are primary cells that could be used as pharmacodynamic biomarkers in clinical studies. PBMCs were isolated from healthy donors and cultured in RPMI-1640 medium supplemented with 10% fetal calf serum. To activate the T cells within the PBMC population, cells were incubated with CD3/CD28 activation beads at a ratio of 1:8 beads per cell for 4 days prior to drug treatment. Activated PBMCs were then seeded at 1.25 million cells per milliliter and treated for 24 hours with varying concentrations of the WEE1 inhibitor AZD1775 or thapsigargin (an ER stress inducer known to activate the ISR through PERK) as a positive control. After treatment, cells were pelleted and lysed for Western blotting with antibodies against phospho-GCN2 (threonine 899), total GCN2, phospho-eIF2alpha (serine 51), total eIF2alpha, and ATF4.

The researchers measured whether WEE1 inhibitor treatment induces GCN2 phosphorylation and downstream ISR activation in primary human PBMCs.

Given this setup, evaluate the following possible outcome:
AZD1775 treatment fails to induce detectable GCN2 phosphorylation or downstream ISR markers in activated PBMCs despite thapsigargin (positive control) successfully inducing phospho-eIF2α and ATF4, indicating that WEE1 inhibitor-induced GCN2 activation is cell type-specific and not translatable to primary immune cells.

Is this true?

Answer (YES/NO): NO